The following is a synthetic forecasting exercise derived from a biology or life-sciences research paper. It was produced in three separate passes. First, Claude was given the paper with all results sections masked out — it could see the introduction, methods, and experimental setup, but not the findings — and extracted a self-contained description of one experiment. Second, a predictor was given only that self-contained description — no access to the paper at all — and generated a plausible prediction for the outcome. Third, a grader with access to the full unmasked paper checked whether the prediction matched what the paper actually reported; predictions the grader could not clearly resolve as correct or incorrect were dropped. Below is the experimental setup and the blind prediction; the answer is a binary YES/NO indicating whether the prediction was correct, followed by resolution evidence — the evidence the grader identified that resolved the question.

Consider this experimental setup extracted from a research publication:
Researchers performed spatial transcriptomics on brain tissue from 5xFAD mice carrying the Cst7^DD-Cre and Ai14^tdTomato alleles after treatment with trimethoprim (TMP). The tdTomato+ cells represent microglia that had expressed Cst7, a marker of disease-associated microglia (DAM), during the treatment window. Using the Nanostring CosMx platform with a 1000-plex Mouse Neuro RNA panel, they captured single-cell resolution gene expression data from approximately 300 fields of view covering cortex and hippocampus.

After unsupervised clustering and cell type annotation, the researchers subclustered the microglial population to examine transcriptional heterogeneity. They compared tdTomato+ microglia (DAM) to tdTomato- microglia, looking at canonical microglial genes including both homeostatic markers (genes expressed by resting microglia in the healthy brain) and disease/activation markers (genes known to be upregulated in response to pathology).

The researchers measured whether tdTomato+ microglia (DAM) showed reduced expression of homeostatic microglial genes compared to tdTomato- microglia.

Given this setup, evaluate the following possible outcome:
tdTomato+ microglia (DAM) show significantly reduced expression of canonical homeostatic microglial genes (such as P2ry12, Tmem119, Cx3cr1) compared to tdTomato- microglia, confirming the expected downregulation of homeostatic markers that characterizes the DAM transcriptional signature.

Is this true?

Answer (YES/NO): YES